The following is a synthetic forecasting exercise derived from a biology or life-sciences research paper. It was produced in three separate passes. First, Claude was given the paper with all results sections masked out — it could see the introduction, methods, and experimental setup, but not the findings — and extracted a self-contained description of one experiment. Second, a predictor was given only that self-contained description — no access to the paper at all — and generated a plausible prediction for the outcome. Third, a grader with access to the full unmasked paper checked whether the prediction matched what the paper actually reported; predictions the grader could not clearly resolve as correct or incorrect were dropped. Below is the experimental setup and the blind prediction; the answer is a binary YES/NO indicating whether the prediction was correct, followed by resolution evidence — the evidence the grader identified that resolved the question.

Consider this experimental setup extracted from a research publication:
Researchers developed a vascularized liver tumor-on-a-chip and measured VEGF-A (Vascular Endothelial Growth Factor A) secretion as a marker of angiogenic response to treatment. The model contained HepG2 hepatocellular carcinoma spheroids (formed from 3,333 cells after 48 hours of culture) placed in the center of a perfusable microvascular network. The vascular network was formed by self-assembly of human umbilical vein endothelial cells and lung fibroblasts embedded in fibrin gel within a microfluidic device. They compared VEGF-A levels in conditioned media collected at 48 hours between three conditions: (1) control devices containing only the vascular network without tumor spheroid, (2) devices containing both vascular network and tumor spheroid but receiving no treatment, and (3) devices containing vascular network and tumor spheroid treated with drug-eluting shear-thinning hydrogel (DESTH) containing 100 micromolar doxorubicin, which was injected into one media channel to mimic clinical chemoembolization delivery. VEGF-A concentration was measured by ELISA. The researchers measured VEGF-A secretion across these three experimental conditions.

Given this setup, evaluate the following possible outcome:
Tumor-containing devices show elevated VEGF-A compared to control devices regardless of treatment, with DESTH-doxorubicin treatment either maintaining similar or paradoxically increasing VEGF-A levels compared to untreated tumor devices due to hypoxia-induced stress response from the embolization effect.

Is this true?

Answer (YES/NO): YES